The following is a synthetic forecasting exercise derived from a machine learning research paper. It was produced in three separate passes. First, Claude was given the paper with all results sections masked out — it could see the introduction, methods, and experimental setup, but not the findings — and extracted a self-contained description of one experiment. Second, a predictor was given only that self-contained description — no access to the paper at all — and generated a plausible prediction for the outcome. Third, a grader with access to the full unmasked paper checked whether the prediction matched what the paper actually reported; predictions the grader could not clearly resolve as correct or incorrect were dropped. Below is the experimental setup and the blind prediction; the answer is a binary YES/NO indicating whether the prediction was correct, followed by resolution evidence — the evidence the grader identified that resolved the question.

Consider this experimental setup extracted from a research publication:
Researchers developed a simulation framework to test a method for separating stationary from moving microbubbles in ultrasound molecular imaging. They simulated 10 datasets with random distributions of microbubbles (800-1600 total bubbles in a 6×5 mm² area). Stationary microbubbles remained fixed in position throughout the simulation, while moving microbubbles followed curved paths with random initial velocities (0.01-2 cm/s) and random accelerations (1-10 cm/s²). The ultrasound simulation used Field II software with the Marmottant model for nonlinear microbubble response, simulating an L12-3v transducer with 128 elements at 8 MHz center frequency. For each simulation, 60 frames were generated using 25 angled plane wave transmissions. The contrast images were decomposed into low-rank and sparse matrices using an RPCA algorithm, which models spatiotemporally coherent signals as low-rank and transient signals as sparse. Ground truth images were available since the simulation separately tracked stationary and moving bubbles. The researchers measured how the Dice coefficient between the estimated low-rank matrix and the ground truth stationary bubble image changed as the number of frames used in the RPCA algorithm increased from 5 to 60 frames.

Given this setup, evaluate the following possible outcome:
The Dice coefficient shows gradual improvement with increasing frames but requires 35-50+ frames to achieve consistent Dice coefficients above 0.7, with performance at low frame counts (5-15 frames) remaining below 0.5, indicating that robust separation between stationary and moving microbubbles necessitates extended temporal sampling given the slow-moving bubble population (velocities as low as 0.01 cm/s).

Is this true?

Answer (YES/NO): NO